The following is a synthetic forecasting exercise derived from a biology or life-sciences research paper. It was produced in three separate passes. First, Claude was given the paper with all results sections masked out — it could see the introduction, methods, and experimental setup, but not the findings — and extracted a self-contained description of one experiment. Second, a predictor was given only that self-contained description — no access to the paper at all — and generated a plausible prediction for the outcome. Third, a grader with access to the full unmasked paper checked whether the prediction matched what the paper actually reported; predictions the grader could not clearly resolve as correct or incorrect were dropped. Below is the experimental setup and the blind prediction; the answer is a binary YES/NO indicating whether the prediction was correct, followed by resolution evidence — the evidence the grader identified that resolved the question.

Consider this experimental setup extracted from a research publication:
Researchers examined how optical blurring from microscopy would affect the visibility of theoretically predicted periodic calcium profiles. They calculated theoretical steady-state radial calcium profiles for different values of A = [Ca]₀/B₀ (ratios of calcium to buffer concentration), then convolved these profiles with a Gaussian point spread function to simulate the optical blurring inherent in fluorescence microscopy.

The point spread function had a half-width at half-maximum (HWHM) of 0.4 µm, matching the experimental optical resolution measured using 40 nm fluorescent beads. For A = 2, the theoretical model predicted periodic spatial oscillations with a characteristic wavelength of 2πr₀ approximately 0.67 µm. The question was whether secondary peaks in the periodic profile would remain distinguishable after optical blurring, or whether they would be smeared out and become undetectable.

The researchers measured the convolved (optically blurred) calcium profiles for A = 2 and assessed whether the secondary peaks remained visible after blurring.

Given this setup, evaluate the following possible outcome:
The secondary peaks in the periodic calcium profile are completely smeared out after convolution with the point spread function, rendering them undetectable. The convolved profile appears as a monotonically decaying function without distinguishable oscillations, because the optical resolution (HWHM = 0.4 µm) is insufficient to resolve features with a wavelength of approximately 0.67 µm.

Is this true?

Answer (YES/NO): NO